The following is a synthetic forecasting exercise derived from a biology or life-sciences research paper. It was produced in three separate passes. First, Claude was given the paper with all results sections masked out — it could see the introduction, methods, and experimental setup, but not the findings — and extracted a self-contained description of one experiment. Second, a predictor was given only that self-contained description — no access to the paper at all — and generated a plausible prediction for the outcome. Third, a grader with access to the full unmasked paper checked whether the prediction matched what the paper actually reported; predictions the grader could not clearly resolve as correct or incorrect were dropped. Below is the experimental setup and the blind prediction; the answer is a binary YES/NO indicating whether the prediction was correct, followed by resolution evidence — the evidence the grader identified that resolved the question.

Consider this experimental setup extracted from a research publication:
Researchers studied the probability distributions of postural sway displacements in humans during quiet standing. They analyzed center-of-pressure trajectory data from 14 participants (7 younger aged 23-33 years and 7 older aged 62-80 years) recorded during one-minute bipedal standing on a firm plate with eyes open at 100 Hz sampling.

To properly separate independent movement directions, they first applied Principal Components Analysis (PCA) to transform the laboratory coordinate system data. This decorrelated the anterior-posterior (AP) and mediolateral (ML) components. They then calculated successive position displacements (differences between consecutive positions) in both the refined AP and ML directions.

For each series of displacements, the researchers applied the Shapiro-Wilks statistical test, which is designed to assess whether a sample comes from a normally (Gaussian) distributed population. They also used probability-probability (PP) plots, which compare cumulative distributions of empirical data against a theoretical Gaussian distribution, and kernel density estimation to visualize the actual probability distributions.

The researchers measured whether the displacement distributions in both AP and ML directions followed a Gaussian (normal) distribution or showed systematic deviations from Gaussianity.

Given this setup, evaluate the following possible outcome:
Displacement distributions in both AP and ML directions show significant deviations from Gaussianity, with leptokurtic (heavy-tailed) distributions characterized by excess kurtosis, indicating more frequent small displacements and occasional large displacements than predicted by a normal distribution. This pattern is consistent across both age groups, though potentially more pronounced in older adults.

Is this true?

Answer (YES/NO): YES